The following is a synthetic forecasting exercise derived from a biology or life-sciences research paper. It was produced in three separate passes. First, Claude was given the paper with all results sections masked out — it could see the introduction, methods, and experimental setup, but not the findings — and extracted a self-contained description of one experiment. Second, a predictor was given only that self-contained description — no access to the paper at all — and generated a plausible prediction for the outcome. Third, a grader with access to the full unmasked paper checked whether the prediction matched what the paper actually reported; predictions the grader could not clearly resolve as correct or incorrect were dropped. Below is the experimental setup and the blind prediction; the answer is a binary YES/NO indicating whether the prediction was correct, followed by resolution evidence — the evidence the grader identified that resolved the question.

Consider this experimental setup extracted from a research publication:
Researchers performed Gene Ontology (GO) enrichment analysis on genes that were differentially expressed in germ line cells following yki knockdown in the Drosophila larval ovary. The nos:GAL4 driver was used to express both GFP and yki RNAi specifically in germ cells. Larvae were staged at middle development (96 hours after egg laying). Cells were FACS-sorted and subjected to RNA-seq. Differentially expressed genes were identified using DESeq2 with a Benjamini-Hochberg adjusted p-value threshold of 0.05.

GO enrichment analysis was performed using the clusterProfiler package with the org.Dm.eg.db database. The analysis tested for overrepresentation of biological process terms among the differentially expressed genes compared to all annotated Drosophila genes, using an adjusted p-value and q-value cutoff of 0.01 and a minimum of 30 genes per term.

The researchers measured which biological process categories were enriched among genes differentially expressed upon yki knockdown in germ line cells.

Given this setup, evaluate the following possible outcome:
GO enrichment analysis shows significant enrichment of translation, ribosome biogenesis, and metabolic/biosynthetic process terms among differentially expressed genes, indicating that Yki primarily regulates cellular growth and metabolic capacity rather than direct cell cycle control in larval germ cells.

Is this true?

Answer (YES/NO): NO